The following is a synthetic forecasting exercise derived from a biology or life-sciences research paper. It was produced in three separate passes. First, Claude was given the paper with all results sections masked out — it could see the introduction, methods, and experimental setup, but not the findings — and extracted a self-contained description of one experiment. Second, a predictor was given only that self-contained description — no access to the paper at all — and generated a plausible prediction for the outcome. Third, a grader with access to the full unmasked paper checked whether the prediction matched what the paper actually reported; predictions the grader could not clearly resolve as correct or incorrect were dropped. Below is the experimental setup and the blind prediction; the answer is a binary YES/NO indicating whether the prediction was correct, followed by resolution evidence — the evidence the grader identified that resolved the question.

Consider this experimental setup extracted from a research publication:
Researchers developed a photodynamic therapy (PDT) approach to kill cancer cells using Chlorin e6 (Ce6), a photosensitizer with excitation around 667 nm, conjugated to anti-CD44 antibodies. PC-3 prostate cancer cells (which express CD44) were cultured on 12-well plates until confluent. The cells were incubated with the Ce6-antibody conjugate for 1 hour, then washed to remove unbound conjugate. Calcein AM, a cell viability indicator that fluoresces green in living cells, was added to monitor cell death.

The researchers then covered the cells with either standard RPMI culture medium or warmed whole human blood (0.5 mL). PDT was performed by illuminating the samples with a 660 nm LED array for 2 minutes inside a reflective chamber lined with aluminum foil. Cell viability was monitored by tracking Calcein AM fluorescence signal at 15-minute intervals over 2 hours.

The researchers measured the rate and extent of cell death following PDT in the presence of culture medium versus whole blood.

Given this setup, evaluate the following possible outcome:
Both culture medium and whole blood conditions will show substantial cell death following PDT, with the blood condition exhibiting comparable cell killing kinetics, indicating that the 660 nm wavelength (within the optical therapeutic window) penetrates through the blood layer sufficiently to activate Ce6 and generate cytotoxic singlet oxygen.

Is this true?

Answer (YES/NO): NO